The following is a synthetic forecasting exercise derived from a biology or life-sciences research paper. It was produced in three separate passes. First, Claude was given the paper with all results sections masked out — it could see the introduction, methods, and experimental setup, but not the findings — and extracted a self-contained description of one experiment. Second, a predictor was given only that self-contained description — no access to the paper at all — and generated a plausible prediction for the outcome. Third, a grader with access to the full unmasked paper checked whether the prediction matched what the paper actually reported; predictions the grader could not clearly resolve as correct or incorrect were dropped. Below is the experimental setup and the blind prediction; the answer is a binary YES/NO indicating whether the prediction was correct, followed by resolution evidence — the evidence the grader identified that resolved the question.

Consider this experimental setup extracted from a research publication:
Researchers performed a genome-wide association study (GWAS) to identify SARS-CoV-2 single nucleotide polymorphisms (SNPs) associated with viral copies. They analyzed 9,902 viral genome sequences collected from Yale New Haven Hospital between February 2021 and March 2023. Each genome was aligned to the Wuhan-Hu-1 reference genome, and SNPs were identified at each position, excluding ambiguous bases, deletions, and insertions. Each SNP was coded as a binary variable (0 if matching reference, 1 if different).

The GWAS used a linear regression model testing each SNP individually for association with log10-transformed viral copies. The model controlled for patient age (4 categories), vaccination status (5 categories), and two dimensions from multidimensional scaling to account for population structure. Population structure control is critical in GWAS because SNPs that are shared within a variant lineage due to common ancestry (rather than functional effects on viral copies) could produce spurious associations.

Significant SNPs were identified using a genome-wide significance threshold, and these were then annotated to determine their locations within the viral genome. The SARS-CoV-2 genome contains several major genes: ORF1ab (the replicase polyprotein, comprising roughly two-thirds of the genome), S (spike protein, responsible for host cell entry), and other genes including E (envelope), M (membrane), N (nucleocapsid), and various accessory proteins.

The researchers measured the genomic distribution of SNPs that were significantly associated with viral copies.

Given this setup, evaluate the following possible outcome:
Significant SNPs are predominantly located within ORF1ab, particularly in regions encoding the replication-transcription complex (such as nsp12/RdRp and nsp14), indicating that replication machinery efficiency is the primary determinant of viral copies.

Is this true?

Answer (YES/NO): NO